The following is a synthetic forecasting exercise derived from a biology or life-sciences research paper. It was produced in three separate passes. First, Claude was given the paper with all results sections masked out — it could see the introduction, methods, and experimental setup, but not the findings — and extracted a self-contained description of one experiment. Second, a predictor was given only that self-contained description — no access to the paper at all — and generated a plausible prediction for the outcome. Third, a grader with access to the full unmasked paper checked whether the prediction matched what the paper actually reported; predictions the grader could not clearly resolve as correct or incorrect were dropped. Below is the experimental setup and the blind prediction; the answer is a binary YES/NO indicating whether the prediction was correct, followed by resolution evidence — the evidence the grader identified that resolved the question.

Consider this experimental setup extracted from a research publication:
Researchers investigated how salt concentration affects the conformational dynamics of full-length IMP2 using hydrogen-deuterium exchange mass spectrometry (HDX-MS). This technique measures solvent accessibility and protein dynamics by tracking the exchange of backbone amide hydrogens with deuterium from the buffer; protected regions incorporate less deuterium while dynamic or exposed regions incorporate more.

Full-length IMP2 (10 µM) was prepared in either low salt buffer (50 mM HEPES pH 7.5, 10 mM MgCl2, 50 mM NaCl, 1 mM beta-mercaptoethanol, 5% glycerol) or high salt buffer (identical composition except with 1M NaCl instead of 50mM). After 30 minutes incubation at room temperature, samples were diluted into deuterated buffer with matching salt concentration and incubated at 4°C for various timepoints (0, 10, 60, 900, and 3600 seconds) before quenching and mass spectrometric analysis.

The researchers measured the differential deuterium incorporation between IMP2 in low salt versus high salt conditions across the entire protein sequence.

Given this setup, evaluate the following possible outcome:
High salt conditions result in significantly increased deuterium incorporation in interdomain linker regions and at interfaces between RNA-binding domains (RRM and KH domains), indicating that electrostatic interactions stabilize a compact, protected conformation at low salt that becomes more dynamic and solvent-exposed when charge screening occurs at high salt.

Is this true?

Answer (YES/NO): YES